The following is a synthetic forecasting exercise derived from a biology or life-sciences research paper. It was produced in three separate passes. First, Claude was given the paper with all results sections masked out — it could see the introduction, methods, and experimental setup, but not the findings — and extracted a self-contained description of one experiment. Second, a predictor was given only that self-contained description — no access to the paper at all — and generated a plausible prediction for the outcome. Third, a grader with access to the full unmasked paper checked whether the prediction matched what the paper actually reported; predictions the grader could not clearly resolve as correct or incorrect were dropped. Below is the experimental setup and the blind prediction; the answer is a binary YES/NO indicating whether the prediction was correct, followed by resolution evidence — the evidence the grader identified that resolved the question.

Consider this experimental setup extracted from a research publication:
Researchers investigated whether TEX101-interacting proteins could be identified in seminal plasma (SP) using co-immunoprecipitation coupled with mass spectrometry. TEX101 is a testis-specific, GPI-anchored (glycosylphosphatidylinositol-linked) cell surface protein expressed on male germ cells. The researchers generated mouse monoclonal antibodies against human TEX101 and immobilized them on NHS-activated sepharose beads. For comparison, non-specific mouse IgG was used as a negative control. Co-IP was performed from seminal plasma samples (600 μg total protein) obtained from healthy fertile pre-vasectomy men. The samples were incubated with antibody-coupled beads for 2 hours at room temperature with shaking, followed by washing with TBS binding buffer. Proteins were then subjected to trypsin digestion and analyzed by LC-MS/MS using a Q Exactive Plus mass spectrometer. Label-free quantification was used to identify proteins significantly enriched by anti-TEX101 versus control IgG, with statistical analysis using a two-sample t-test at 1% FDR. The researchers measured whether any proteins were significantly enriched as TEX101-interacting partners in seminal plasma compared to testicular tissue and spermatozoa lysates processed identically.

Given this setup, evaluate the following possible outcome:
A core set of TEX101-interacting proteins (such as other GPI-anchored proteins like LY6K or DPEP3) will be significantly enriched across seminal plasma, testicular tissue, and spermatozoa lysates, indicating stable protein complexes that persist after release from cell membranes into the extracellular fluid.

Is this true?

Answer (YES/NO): NO